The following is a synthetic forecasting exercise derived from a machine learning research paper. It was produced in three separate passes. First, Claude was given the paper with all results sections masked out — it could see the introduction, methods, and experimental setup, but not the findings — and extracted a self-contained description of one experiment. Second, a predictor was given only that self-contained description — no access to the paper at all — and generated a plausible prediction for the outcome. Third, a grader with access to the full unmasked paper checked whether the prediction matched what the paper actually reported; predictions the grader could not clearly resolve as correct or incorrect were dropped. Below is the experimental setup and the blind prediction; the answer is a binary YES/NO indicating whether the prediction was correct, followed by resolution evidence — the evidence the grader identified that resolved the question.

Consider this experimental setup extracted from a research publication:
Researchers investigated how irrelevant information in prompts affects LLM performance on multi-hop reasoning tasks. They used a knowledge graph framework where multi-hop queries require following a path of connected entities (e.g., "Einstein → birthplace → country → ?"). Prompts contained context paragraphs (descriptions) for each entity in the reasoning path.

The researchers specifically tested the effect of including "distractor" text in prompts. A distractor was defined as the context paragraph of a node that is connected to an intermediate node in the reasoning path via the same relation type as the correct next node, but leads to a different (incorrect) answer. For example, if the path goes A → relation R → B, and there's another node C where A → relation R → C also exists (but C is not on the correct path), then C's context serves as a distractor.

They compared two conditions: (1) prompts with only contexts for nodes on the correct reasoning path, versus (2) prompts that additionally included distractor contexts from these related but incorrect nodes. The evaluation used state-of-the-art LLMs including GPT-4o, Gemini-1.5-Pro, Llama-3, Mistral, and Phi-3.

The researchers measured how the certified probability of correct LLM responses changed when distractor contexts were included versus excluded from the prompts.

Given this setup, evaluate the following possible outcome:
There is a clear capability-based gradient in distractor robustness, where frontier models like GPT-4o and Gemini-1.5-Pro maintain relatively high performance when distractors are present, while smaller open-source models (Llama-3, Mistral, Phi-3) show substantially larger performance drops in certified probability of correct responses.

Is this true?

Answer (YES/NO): NO